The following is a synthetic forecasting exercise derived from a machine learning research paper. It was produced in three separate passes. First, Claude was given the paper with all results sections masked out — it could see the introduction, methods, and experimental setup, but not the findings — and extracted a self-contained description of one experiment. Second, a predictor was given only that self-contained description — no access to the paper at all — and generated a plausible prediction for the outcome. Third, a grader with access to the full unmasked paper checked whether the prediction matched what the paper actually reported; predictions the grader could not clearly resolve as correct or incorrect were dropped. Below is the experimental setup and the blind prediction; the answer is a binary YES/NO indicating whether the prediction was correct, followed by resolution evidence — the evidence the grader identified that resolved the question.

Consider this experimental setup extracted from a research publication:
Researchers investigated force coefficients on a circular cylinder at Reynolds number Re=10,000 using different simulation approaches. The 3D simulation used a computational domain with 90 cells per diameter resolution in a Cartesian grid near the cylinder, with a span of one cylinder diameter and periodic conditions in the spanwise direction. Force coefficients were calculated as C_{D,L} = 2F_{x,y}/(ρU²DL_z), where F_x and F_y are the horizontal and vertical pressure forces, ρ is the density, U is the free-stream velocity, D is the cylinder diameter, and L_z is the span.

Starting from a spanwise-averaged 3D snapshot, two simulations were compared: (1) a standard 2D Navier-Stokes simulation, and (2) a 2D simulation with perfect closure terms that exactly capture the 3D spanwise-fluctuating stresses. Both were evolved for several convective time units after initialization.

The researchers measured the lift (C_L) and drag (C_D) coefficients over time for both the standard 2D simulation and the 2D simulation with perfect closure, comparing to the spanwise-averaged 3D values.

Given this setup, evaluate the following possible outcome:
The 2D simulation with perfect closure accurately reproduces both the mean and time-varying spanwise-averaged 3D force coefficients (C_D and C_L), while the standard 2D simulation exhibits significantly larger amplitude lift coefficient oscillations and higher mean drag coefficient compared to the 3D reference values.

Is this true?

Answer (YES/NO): YES